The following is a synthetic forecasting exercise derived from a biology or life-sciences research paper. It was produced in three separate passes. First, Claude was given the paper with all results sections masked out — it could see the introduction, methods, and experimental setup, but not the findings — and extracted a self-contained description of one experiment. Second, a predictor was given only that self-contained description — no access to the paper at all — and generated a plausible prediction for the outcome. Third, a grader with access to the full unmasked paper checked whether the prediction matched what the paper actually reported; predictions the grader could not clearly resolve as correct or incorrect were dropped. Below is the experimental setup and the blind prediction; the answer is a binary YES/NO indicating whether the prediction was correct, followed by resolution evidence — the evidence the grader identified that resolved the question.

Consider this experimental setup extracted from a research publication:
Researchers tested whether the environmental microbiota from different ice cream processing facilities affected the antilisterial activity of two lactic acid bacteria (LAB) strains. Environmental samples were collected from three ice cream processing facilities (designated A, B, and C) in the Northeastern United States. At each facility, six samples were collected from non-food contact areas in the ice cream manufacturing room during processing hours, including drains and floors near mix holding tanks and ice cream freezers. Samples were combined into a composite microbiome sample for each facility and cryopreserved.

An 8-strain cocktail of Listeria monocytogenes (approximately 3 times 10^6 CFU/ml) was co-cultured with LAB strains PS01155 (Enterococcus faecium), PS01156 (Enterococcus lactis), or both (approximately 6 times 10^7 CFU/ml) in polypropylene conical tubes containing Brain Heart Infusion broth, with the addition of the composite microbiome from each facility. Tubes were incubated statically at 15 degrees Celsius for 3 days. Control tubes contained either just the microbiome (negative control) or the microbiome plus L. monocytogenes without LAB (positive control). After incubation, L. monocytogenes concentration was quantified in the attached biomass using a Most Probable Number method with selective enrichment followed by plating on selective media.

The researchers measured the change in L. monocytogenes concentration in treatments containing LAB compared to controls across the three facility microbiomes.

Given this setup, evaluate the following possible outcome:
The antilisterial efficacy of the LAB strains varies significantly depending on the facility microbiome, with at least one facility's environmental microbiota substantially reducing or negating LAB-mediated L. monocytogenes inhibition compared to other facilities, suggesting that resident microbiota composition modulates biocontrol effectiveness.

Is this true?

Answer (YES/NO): YES